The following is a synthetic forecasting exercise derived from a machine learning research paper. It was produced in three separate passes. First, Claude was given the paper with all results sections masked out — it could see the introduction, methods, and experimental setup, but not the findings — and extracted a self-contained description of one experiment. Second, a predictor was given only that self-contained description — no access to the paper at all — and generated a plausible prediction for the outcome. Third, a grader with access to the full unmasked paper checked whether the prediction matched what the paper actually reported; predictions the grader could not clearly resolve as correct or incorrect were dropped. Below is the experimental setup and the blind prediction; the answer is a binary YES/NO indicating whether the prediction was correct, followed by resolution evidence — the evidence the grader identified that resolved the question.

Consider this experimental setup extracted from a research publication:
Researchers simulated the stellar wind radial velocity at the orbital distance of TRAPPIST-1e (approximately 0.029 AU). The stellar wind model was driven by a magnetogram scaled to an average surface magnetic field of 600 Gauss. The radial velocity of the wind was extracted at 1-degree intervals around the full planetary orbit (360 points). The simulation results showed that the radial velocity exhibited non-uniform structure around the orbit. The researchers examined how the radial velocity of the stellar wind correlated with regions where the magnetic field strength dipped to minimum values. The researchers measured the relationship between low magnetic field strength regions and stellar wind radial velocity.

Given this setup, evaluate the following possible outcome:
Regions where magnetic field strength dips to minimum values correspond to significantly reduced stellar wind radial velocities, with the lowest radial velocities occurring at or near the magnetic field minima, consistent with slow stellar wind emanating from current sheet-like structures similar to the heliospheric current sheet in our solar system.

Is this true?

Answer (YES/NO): NO